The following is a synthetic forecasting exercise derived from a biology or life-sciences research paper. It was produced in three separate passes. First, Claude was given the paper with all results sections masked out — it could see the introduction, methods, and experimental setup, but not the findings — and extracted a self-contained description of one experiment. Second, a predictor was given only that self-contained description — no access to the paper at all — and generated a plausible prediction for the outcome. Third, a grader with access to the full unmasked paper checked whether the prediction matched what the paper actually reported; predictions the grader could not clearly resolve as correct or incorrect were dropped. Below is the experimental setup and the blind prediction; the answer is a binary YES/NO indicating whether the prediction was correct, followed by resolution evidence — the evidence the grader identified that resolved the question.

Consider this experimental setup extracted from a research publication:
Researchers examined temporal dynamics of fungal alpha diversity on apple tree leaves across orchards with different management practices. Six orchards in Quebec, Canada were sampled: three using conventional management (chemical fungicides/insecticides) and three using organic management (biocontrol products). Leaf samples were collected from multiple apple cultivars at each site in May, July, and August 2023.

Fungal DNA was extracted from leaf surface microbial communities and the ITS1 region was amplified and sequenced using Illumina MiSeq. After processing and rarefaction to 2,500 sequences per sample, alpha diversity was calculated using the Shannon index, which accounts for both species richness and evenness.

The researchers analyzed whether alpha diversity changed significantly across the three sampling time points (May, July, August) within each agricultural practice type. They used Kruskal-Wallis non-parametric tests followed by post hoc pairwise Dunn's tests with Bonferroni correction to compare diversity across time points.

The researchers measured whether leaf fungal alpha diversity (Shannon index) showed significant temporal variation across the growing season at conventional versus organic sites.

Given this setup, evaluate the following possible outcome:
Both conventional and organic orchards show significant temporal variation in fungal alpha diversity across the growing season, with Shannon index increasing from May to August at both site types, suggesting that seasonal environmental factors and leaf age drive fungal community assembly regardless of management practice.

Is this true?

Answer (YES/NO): NO